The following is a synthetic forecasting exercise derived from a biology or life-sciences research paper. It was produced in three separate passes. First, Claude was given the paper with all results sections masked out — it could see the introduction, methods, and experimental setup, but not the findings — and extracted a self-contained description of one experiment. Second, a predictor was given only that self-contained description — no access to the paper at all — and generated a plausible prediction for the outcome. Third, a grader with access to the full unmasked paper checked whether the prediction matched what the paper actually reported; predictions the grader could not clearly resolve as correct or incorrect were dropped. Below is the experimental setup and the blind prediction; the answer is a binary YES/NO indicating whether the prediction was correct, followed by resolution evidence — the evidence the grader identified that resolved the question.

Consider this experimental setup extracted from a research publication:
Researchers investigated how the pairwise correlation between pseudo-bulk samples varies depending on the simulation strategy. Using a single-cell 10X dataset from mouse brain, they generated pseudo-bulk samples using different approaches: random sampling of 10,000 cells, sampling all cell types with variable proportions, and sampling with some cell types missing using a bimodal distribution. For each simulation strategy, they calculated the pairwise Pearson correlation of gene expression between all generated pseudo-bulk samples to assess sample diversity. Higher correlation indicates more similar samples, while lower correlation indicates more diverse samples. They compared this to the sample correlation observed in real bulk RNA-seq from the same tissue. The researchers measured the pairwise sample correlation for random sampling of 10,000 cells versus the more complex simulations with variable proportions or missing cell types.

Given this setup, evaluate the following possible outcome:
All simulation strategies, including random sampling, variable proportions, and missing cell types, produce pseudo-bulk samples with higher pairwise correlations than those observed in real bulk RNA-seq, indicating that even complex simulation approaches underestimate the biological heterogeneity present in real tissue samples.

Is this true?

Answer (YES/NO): NO